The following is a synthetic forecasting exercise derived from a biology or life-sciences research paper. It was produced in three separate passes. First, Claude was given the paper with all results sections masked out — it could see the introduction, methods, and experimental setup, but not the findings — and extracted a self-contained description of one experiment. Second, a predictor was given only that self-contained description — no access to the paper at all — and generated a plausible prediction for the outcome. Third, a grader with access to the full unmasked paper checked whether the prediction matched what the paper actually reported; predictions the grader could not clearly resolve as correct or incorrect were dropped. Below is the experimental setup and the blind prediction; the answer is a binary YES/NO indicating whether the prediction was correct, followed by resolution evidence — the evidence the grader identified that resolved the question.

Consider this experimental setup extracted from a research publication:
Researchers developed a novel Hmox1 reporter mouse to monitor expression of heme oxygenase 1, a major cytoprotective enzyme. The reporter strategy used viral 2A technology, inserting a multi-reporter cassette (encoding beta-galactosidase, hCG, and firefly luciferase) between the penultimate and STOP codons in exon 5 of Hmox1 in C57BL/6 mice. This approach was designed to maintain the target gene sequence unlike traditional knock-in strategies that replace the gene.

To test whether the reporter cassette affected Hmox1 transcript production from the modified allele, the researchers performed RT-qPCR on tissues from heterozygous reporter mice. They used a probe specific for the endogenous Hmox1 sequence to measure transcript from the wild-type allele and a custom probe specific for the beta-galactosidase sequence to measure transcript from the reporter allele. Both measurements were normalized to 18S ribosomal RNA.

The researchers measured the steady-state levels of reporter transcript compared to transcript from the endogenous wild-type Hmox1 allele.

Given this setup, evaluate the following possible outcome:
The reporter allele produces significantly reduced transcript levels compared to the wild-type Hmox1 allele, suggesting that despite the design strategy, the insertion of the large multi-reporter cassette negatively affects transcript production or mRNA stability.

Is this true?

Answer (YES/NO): YES